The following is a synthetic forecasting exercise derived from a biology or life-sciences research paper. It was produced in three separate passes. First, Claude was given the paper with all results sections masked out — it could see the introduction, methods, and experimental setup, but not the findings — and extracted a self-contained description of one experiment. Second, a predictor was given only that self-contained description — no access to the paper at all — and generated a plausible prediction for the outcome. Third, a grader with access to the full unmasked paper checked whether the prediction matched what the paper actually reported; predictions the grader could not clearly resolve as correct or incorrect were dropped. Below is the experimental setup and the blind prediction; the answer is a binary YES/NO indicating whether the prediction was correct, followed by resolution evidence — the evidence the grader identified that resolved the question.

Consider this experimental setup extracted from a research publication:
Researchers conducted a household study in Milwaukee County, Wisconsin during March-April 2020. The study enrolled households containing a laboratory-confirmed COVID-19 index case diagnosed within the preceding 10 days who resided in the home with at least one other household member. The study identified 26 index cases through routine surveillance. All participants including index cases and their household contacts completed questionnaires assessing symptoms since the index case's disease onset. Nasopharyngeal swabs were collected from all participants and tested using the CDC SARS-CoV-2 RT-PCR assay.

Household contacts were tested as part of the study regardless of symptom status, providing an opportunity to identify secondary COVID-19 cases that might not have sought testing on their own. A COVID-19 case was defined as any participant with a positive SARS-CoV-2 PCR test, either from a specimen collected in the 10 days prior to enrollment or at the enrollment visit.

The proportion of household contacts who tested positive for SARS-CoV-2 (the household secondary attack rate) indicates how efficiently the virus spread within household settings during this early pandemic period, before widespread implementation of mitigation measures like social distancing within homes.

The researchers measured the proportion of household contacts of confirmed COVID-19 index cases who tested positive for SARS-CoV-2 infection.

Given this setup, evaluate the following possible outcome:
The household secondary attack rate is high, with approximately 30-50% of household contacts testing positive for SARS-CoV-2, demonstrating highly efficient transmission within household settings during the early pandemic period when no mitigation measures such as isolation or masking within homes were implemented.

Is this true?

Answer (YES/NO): NO